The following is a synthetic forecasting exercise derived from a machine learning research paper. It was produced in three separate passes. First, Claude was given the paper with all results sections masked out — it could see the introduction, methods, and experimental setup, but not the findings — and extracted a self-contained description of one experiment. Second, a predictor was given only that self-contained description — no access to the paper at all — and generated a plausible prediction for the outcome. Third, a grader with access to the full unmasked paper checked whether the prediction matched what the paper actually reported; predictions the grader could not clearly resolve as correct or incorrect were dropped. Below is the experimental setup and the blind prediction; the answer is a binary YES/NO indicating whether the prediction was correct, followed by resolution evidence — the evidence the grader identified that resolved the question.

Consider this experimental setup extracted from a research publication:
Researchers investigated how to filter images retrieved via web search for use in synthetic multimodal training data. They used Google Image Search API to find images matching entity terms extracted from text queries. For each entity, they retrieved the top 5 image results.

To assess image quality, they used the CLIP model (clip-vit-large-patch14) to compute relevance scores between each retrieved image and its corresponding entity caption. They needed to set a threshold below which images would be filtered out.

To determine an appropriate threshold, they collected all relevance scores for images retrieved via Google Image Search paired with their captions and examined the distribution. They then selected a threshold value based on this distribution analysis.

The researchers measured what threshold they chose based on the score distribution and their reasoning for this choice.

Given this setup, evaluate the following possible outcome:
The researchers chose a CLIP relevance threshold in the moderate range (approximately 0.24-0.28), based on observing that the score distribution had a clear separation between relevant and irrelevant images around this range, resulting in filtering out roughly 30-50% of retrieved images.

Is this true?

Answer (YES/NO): NO